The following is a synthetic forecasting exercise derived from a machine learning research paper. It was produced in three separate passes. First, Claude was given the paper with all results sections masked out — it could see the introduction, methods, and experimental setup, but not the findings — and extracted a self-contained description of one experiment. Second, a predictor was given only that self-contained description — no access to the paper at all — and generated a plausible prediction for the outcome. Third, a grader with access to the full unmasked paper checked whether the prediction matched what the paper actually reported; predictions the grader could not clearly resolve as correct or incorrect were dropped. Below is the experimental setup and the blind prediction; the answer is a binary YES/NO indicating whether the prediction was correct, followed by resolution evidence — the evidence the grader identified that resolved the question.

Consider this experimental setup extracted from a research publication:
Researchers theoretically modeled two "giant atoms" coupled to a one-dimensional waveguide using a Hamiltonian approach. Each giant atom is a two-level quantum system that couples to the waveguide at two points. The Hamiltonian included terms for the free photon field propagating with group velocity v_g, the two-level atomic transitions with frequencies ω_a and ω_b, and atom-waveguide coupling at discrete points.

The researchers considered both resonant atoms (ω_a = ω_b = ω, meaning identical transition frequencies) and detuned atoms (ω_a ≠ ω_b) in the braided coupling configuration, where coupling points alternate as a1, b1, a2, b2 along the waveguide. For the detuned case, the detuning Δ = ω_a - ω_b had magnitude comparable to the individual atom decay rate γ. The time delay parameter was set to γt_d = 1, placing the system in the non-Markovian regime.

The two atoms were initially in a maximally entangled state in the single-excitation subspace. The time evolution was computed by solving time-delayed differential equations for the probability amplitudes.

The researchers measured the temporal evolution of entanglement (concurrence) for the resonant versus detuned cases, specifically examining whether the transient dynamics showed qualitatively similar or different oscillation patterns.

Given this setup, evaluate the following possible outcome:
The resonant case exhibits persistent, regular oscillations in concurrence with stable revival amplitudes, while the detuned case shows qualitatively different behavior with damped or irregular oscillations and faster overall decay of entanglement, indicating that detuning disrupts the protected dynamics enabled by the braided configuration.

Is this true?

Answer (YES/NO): NO